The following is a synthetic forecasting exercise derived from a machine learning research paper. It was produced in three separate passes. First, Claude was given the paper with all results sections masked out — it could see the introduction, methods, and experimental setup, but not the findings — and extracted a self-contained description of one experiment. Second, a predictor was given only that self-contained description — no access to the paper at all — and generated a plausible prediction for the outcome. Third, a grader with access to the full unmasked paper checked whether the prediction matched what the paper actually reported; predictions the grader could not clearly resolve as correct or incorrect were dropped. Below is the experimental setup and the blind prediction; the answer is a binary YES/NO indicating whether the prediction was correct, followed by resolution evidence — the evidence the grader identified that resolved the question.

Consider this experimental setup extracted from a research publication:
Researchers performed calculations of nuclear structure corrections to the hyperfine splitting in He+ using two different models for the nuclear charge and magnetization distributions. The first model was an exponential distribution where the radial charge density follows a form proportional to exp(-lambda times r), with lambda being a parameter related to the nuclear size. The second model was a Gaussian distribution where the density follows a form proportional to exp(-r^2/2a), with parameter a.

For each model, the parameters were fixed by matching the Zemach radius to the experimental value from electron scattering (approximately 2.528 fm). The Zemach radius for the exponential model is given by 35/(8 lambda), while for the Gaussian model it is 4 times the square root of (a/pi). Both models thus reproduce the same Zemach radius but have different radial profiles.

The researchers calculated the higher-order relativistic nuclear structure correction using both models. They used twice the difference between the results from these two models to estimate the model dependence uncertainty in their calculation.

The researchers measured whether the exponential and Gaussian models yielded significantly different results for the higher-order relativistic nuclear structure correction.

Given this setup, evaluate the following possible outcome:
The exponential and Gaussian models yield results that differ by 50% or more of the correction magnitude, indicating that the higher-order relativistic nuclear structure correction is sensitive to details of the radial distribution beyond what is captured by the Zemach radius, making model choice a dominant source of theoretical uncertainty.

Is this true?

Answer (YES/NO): NO